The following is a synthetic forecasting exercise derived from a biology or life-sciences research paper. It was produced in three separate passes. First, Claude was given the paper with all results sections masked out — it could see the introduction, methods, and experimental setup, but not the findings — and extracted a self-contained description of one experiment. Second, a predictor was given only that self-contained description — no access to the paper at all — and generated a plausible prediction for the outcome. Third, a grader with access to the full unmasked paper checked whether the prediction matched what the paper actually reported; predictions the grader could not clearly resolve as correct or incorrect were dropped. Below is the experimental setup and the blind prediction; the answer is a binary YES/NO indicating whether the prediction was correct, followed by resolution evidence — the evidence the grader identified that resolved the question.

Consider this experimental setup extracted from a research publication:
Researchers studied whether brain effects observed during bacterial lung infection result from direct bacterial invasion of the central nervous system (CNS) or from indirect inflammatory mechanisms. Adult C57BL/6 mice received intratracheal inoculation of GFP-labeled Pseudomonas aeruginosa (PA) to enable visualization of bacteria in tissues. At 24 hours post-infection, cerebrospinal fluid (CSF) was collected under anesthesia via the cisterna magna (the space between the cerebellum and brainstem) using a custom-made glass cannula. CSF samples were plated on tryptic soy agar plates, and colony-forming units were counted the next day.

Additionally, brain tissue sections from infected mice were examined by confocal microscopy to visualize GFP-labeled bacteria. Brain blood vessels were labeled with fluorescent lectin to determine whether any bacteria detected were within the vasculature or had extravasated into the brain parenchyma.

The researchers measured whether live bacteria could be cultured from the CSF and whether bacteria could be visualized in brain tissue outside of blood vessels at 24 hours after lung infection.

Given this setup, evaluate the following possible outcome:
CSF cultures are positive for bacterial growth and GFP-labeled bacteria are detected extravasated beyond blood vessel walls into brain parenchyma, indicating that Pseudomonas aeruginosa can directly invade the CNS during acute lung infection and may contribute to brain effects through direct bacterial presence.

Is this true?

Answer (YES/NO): NO